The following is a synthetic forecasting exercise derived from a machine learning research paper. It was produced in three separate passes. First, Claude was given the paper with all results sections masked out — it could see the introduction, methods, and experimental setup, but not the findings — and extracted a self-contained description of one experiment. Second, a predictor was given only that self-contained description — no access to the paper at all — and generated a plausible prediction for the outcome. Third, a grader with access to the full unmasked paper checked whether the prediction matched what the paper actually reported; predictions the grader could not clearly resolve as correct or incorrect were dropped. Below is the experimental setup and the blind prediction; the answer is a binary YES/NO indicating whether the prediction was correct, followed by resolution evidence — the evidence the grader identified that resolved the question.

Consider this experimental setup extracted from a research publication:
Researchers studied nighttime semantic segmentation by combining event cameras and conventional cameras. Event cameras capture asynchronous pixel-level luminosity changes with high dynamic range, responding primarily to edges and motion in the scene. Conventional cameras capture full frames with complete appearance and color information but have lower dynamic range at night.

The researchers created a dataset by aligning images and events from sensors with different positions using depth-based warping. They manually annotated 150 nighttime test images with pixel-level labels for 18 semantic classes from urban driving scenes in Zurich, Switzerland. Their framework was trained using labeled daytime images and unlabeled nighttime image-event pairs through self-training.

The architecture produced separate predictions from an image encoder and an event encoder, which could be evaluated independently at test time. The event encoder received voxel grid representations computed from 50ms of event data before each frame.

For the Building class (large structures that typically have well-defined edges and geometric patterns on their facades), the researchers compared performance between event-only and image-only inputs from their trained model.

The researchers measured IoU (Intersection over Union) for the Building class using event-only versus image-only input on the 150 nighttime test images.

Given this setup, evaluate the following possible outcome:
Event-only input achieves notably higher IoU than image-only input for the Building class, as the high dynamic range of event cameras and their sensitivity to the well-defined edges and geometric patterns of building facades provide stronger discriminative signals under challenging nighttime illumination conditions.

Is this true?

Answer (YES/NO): YES